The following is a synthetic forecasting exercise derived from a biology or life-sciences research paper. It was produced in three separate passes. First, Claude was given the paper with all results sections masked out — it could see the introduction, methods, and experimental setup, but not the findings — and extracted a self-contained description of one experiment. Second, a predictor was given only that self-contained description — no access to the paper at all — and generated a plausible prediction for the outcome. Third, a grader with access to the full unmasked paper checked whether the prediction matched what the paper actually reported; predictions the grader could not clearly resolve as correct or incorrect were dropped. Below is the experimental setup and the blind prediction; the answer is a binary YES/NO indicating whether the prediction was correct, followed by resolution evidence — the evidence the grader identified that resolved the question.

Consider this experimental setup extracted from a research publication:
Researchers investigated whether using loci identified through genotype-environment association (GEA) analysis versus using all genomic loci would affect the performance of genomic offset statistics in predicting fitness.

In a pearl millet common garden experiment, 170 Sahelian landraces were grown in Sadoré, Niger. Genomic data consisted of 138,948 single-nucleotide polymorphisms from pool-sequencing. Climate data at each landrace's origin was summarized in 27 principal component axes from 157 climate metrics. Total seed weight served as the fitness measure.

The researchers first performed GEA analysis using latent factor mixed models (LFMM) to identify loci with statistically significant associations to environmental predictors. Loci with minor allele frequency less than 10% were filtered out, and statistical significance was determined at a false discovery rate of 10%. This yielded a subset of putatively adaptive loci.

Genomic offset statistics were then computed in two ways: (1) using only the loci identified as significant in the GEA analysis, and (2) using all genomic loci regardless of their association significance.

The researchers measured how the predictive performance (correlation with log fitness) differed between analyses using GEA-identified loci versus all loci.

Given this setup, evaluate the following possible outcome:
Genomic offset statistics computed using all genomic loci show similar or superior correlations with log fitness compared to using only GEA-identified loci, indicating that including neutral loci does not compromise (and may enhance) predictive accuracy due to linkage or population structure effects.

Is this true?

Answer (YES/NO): NO